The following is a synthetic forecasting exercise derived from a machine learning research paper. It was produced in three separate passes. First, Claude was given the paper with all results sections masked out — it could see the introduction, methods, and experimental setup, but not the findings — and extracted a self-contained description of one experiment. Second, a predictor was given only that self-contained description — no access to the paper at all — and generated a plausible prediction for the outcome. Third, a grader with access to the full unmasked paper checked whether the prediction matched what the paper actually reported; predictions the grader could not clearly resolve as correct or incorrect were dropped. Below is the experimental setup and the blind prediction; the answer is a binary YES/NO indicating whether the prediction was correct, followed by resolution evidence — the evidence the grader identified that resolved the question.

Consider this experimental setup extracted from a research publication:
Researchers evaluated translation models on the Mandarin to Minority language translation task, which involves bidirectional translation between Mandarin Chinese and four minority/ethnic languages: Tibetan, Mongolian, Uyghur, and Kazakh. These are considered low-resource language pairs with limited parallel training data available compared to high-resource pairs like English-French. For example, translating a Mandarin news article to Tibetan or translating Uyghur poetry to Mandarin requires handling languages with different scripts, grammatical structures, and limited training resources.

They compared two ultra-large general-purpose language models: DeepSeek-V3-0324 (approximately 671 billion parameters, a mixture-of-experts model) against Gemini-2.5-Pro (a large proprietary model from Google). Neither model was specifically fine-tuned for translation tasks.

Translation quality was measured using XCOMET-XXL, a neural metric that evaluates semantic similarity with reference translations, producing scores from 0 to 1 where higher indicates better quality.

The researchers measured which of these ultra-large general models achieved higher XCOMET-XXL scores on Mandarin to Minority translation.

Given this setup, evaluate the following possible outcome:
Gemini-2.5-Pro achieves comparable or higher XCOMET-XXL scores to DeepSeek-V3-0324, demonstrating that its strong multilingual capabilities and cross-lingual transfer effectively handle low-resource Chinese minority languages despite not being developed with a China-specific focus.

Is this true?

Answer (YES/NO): YES